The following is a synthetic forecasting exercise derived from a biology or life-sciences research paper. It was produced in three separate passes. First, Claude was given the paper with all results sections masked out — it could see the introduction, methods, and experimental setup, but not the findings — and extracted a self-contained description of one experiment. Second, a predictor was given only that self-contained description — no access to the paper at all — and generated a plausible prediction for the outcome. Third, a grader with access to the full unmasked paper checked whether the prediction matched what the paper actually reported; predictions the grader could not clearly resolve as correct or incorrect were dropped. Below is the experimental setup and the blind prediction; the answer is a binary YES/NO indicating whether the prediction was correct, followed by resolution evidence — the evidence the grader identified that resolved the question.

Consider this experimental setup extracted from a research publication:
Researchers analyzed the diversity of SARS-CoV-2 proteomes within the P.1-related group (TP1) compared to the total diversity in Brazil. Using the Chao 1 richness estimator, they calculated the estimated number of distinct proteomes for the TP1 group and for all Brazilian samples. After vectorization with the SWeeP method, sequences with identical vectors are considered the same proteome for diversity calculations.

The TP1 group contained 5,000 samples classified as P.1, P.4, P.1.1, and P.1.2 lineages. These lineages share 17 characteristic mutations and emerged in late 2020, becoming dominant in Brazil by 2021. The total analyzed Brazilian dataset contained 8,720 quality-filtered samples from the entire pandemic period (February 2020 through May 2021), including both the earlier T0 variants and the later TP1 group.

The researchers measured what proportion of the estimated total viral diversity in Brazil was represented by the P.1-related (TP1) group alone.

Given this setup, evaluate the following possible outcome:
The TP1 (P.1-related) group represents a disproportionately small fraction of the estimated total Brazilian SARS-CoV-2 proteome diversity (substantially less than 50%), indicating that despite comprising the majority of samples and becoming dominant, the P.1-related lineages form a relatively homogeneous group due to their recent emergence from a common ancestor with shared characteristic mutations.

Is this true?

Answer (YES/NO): NO